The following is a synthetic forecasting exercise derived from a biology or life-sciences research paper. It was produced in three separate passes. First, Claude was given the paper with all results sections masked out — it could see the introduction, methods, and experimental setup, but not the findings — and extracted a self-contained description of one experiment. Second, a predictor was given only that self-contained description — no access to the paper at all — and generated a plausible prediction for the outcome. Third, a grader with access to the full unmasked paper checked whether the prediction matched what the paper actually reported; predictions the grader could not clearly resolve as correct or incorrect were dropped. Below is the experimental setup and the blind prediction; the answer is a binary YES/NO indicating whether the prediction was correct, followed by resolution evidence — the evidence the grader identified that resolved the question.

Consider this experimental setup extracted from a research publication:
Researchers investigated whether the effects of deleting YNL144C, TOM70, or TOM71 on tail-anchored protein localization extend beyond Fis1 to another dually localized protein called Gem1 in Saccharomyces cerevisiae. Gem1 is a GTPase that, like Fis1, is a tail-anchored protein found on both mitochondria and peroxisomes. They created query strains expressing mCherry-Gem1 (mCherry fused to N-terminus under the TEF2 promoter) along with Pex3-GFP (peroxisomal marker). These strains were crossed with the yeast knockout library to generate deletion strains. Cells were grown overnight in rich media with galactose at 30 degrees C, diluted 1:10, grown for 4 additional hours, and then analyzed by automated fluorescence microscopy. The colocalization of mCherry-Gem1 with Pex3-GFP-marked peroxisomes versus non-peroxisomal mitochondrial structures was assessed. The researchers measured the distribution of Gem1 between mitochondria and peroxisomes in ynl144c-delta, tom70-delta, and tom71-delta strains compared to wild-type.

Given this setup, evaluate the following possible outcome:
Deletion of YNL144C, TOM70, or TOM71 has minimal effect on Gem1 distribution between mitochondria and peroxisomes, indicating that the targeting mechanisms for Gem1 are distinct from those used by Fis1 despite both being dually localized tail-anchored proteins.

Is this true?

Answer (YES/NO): NO